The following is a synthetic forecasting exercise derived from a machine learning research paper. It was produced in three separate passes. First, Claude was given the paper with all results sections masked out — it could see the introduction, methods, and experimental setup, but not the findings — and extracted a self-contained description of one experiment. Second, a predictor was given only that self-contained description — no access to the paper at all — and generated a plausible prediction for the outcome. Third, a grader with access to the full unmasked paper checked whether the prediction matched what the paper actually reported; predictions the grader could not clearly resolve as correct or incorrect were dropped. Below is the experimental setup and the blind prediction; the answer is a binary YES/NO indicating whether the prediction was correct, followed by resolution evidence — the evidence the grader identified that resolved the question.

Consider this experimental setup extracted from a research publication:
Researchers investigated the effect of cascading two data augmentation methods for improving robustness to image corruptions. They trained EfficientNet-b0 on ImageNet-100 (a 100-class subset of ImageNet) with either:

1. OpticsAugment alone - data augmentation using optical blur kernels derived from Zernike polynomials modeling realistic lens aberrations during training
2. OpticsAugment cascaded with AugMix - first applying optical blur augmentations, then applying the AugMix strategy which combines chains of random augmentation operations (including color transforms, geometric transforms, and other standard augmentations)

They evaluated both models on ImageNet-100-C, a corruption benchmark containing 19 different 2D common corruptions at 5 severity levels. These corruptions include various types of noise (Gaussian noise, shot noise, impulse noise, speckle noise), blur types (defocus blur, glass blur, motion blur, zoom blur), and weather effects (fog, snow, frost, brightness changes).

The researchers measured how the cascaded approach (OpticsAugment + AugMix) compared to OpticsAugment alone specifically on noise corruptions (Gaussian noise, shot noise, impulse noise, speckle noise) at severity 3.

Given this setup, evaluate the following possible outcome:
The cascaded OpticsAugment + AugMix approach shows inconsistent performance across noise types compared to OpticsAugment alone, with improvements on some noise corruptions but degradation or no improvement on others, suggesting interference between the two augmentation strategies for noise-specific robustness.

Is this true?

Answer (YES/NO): NO